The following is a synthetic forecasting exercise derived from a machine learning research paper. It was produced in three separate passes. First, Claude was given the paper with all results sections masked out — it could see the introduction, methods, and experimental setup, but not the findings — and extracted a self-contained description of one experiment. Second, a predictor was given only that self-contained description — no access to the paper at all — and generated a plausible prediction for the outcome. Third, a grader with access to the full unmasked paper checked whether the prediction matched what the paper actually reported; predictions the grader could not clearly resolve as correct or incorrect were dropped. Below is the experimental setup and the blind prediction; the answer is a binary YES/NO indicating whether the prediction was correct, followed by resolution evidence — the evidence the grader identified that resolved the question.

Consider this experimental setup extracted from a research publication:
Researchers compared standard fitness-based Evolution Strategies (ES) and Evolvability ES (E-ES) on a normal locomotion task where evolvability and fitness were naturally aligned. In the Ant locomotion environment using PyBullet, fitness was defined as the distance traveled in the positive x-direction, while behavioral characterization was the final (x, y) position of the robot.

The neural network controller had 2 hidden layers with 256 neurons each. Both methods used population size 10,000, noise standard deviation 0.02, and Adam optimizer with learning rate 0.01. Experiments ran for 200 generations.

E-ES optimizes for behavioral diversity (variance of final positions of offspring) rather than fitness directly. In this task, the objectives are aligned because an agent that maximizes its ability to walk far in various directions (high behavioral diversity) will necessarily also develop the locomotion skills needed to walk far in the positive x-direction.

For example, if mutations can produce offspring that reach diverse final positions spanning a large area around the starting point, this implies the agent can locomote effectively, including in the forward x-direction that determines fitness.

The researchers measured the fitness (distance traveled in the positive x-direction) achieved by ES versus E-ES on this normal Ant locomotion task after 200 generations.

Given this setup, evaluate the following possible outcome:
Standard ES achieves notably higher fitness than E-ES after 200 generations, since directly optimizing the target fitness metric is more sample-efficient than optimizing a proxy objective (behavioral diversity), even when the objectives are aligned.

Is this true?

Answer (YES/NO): NO